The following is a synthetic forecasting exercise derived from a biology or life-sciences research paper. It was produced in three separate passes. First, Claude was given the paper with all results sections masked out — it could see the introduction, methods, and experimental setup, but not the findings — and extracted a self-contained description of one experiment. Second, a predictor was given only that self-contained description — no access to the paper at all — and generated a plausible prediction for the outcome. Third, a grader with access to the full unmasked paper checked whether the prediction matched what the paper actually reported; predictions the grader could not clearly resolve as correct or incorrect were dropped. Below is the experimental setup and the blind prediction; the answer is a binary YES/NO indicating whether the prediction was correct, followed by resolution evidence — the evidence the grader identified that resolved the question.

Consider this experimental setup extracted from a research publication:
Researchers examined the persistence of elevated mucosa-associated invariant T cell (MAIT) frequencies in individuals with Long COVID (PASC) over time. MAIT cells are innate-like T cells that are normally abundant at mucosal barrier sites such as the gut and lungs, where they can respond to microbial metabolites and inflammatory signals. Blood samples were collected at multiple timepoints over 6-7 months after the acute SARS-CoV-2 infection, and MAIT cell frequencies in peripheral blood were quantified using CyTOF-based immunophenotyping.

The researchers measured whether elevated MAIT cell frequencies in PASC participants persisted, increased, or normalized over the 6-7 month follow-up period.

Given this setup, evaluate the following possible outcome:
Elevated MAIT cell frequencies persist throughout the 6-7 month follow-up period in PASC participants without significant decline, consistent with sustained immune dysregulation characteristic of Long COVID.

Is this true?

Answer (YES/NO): YES